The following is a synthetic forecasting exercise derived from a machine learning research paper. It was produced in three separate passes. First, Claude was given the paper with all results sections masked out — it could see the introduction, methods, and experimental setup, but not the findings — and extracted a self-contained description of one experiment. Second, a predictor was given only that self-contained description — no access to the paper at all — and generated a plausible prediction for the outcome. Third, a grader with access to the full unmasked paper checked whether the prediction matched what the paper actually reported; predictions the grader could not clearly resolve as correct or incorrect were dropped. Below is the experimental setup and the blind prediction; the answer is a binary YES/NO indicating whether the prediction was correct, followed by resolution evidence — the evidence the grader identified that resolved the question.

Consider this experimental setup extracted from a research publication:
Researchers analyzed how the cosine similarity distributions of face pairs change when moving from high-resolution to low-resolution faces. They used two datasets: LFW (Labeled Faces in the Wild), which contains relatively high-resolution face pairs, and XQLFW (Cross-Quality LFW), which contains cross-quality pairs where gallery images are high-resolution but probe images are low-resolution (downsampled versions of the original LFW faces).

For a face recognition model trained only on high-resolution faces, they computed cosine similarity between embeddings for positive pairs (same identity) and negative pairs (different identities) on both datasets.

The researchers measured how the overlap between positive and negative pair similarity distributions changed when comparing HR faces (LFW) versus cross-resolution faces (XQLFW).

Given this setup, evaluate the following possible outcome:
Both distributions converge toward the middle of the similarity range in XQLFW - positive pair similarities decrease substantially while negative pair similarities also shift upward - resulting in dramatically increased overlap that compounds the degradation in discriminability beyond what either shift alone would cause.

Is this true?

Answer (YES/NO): NO